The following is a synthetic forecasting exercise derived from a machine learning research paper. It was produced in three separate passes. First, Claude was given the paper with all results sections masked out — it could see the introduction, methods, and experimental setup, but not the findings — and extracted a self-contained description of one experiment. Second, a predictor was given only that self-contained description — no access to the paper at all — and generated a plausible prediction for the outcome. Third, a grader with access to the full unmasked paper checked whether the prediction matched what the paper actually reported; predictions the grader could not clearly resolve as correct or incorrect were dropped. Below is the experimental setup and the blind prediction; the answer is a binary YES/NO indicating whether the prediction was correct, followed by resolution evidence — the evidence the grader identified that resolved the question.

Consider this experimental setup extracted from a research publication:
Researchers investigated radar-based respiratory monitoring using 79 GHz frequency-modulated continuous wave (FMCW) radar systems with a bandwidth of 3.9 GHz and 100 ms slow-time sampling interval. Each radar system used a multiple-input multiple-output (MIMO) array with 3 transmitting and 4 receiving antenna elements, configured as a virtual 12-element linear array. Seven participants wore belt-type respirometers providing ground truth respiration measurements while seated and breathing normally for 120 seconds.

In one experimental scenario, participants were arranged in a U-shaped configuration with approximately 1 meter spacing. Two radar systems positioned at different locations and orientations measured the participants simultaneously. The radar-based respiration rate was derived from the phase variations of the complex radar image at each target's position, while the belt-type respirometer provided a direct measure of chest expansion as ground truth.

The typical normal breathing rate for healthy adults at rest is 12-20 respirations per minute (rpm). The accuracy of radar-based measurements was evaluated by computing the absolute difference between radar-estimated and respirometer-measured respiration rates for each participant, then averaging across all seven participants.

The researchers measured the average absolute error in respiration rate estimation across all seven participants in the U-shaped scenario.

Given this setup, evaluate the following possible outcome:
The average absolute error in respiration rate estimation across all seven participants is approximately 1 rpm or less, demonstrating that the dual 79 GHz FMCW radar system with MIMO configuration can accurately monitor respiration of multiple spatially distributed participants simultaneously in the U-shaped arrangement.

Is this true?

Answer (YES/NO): YES